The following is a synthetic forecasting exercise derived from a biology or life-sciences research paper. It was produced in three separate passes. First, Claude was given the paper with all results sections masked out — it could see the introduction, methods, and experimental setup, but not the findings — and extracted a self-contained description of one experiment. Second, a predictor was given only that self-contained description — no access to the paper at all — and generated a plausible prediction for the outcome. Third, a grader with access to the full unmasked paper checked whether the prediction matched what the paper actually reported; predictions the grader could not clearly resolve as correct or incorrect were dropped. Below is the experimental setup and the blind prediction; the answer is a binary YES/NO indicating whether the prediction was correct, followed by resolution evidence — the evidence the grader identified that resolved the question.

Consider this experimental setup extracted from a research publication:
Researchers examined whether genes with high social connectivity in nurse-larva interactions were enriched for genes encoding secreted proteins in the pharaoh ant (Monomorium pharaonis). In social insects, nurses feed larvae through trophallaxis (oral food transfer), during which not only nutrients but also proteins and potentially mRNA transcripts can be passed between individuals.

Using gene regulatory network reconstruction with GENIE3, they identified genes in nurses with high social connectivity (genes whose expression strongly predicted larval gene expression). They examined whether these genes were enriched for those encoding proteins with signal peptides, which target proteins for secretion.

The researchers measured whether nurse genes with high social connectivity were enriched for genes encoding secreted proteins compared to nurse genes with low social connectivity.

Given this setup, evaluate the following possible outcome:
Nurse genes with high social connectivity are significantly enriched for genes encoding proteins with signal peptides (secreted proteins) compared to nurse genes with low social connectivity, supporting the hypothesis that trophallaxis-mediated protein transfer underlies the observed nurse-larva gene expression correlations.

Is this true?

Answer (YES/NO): NO